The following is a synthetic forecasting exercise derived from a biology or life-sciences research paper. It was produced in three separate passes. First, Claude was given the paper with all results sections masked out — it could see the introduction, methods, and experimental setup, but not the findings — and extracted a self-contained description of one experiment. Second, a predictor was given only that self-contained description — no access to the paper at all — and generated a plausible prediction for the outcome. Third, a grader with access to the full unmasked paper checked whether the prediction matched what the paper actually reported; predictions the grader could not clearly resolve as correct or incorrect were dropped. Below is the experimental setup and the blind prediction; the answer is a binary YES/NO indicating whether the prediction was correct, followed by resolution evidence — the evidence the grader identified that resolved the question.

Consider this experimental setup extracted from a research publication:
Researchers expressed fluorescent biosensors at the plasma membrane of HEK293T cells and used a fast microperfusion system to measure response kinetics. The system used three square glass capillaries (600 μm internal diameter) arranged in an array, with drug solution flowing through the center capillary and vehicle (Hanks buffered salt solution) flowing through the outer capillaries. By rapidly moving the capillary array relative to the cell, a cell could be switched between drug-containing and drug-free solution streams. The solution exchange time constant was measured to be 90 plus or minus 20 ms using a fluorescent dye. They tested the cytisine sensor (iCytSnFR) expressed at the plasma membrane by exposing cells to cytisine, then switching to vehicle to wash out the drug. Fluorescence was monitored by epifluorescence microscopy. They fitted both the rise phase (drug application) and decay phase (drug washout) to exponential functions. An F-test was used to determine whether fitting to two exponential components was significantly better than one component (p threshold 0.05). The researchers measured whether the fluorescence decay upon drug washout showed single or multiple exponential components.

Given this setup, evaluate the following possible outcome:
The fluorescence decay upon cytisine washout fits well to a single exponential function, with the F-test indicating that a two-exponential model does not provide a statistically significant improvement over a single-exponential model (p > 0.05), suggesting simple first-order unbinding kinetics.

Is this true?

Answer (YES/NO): NO